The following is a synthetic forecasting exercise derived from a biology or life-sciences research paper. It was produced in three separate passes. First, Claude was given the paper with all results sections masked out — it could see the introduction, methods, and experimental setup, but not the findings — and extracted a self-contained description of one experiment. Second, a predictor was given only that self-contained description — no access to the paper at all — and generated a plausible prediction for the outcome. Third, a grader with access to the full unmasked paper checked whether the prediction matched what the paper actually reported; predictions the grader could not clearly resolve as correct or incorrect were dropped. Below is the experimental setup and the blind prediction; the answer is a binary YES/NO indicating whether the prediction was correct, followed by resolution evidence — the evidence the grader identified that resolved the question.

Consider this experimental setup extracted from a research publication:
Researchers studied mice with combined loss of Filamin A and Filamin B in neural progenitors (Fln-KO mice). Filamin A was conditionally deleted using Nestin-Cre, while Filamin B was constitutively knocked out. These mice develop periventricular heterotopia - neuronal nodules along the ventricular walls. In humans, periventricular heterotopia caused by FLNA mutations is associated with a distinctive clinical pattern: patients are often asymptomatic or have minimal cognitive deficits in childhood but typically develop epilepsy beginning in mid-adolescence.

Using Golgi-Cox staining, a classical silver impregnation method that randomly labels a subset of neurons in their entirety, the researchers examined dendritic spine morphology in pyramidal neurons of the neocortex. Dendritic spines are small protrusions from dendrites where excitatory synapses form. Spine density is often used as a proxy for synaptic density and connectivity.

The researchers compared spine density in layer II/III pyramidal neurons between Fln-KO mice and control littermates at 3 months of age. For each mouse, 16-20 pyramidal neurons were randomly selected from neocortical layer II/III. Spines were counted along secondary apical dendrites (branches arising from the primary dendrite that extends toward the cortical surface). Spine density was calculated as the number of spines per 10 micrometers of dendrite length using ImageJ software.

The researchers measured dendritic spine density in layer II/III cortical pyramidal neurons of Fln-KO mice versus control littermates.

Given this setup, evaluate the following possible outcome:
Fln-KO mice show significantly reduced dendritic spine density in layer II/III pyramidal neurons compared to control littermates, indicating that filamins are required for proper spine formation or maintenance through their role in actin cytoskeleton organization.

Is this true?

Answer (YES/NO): NO